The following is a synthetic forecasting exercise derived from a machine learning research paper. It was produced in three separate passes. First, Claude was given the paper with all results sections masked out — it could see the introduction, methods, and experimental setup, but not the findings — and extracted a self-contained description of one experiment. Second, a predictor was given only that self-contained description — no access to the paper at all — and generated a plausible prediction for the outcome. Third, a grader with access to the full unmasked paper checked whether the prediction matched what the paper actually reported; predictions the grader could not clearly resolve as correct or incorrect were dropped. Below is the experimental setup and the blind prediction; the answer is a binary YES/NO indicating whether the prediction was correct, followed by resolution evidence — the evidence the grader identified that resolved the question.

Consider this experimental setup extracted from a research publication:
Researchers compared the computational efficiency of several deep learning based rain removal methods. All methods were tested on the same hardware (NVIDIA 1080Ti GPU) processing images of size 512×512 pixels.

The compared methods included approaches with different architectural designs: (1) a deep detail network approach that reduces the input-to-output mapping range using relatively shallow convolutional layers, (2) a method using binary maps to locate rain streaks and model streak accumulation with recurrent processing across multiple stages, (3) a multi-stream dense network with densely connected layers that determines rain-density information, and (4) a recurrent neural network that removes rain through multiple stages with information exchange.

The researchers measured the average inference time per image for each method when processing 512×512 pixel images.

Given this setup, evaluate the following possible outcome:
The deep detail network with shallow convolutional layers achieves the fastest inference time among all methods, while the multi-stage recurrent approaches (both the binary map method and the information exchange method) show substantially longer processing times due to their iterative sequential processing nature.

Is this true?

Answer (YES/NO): NO